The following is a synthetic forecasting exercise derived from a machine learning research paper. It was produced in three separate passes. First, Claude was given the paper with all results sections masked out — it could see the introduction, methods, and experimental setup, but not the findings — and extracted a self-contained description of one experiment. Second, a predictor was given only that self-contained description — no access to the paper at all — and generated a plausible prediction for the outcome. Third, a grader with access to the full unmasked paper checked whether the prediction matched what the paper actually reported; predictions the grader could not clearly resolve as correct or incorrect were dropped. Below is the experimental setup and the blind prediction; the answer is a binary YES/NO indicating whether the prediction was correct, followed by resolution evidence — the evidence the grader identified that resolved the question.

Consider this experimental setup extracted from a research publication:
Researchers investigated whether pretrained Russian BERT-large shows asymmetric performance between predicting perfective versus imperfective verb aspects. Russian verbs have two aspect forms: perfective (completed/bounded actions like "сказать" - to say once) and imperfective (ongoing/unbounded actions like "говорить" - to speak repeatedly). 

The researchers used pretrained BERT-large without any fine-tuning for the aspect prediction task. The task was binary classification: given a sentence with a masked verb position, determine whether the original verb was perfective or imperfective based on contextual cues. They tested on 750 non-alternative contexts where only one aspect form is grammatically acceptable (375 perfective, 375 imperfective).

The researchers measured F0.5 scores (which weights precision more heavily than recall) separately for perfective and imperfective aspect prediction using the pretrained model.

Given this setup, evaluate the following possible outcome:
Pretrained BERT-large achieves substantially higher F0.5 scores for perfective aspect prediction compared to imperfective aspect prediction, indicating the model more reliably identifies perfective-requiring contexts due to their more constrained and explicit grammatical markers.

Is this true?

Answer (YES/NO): NO